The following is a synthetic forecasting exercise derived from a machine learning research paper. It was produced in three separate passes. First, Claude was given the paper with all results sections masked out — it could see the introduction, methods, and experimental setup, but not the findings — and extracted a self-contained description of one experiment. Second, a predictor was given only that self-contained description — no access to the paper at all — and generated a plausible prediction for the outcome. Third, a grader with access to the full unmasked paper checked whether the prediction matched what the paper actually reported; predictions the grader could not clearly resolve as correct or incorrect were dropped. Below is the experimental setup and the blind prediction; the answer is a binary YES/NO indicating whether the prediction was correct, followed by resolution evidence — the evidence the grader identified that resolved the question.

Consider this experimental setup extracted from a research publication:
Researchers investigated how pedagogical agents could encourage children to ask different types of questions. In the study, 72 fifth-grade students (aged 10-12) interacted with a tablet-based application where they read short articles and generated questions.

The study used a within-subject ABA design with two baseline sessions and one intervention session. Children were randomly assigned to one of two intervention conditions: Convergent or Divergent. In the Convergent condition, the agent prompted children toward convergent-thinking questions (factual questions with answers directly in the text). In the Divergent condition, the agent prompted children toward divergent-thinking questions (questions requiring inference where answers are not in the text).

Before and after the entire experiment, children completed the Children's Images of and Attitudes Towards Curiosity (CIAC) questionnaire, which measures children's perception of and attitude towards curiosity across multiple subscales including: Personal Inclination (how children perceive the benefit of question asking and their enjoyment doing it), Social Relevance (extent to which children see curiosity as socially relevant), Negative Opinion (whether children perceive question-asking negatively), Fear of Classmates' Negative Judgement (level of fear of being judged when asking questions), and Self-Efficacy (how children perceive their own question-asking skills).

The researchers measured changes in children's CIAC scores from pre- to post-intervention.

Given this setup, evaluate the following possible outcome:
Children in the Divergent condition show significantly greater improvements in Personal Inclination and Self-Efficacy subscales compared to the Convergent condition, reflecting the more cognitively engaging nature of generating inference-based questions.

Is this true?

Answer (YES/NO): NO